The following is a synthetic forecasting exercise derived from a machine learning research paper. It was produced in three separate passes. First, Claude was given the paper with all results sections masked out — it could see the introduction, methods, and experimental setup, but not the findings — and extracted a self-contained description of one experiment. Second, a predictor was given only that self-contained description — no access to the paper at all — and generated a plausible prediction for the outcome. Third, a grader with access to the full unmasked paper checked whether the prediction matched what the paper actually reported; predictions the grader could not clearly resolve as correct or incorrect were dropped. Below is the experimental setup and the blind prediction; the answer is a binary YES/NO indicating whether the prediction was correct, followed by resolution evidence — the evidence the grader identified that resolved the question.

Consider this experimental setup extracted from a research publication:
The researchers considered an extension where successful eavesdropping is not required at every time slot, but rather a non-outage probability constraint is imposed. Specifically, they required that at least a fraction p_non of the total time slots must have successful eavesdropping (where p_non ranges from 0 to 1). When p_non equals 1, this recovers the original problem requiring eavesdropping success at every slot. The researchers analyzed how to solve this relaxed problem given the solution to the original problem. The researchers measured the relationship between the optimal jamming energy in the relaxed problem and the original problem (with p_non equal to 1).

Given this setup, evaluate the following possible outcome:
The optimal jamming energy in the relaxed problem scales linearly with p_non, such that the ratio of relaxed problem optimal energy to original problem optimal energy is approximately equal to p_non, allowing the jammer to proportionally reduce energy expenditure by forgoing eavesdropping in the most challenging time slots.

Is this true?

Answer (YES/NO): NO